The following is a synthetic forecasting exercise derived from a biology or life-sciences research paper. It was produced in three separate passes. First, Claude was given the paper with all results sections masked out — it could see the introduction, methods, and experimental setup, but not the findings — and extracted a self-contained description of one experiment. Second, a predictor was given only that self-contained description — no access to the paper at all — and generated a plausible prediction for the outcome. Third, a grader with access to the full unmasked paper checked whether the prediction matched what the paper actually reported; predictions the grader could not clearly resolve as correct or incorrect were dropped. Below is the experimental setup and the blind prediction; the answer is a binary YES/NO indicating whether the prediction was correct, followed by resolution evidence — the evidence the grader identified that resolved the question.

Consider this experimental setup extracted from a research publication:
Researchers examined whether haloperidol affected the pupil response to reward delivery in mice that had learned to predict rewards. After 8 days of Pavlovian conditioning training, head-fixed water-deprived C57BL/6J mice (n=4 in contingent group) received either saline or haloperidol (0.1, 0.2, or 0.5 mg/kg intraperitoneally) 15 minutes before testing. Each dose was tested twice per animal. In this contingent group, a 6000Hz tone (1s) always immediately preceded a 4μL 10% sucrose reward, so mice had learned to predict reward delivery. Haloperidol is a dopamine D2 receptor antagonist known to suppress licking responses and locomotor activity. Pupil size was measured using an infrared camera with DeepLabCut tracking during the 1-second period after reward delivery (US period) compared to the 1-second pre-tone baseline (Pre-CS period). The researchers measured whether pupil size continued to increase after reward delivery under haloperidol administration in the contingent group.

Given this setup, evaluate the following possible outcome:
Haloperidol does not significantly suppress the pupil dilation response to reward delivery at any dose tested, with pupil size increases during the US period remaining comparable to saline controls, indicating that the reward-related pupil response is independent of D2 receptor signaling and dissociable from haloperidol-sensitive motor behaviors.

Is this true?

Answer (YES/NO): NO